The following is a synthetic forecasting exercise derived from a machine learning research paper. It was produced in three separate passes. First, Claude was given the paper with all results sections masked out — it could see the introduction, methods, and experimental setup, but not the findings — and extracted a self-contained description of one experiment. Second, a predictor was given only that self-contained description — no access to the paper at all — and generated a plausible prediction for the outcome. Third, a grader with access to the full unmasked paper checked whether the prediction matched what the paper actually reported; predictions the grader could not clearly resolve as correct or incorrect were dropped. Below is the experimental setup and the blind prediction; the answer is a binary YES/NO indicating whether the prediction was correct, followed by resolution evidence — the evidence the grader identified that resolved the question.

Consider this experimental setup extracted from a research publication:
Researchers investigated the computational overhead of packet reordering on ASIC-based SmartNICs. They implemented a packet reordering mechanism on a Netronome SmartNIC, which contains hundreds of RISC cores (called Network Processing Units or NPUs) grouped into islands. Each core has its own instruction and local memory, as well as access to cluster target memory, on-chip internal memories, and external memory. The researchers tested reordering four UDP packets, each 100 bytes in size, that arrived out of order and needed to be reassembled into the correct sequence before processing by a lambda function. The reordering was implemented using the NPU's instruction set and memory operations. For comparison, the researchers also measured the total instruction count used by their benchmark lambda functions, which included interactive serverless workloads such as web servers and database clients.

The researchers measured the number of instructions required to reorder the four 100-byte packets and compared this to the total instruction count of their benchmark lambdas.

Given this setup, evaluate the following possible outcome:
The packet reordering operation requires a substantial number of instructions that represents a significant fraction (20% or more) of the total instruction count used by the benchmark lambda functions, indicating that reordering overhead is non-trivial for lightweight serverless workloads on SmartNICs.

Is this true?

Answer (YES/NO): NO